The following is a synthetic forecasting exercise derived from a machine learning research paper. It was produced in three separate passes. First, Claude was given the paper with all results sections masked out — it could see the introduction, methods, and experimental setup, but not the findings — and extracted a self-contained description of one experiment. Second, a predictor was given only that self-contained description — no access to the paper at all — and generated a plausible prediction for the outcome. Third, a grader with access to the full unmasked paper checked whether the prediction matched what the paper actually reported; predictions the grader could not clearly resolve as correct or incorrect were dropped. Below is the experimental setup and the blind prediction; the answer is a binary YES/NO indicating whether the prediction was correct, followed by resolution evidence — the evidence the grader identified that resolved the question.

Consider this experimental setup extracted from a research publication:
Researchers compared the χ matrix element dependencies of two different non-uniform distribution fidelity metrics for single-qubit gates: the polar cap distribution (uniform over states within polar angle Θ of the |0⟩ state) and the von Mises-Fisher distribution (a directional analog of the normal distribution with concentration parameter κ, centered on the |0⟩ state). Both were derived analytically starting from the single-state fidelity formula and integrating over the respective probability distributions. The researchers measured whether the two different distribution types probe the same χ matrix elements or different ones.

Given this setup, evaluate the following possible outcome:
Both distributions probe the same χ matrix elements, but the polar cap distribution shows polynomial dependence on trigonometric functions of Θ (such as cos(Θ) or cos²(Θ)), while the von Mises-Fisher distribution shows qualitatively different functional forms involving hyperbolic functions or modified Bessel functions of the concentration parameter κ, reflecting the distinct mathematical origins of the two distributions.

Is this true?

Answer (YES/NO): YES